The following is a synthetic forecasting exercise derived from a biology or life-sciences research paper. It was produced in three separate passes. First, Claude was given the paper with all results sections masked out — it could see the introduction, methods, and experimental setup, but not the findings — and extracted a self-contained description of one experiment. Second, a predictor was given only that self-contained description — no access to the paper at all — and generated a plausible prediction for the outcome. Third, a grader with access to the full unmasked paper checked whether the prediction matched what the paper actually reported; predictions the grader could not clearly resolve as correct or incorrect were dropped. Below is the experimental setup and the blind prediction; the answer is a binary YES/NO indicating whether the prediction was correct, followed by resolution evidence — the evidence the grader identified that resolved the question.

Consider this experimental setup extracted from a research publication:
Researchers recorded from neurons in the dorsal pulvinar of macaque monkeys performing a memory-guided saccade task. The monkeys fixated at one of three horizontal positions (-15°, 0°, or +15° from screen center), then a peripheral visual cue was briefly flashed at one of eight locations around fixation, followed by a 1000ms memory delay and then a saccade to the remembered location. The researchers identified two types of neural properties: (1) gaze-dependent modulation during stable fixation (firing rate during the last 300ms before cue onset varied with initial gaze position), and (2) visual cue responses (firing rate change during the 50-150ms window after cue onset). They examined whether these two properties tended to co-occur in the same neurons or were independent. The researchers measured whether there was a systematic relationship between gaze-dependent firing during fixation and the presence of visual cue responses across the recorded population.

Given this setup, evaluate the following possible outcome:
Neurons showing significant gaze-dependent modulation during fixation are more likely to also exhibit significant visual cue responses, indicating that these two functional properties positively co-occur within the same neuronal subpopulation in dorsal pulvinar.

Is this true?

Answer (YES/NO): NO